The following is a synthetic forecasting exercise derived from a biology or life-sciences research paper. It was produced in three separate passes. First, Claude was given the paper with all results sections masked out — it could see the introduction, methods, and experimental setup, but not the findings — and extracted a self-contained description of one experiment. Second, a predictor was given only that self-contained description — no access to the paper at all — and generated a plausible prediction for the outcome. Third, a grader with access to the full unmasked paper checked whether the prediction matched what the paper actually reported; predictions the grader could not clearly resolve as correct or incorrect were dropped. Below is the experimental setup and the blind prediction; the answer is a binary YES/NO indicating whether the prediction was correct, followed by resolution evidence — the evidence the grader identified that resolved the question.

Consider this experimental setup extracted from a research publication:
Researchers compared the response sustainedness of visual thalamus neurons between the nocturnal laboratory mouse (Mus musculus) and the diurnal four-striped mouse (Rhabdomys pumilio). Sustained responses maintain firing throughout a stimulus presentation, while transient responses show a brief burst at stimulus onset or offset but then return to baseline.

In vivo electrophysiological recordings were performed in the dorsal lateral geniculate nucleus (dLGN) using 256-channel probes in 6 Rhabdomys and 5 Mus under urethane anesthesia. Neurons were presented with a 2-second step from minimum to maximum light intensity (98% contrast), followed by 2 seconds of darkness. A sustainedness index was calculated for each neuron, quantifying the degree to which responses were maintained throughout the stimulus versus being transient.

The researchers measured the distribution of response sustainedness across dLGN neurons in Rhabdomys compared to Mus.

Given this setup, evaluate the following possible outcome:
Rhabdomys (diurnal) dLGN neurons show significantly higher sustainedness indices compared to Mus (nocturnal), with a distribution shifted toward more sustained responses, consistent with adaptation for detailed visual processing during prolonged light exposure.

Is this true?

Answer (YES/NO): NO